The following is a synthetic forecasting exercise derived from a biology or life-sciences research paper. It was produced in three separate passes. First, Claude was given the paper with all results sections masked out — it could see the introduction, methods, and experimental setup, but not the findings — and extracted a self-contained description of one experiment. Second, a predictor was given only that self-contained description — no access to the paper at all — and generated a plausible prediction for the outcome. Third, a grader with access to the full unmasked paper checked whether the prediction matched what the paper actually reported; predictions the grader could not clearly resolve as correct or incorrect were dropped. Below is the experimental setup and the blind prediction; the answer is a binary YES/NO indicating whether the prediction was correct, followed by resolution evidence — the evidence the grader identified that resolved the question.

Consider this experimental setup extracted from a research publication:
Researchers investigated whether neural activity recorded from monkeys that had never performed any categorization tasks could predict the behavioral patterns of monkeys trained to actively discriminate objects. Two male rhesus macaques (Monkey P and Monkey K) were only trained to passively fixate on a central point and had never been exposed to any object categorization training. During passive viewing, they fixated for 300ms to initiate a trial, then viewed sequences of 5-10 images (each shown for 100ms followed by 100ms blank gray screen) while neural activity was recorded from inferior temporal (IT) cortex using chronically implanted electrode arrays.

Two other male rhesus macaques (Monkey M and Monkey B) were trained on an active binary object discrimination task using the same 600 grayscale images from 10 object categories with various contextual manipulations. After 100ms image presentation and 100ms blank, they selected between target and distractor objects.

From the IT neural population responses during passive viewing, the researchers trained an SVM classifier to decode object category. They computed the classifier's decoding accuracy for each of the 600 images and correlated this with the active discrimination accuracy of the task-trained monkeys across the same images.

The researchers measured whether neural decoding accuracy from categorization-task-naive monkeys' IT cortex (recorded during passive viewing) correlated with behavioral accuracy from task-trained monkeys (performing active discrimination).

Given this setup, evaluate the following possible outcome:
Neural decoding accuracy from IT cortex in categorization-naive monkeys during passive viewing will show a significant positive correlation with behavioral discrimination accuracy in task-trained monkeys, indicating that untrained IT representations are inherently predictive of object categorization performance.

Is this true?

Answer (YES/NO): YES